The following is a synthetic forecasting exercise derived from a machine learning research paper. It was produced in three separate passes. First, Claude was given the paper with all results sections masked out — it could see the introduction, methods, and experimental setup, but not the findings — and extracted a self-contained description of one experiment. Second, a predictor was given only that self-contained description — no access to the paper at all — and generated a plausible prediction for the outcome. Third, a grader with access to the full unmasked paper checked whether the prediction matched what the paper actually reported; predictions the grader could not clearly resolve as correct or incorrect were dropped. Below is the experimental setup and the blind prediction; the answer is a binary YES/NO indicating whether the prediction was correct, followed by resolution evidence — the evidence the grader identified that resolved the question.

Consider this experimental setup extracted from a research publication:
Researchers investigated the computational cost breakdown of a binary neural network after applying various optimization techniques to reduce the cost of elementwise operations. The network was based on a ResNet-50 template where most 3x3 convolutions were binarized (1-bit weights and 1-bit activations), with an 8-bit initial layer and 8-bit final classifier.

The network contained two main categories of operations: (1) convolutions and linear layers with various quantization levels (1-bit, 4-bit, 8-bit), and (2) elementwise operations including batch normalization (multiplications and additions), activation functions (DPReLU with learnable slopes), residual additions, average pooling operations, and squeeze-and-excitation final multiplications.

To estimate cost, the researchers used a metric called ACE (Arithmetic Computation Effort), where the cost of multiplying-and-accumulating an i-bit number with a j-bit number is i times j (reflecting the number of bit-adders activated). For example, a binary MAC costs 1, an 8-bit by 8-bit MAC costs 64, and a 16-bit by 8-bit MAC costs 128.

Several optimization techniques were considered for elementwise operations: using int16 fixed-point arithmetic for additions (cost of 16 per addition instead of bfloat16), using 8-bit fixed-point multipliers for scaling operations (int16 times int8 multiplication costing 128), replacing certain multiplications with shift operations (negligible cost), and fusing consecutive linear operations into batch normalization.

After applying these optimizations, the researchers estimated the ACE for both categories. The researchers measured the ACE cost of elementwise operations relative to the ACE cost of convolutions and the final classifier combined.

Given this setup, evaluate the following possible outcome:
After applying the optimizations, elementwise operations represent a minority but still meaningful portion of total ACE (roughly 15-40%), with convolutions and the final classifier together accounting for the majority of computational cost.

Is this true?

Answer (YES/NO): NO